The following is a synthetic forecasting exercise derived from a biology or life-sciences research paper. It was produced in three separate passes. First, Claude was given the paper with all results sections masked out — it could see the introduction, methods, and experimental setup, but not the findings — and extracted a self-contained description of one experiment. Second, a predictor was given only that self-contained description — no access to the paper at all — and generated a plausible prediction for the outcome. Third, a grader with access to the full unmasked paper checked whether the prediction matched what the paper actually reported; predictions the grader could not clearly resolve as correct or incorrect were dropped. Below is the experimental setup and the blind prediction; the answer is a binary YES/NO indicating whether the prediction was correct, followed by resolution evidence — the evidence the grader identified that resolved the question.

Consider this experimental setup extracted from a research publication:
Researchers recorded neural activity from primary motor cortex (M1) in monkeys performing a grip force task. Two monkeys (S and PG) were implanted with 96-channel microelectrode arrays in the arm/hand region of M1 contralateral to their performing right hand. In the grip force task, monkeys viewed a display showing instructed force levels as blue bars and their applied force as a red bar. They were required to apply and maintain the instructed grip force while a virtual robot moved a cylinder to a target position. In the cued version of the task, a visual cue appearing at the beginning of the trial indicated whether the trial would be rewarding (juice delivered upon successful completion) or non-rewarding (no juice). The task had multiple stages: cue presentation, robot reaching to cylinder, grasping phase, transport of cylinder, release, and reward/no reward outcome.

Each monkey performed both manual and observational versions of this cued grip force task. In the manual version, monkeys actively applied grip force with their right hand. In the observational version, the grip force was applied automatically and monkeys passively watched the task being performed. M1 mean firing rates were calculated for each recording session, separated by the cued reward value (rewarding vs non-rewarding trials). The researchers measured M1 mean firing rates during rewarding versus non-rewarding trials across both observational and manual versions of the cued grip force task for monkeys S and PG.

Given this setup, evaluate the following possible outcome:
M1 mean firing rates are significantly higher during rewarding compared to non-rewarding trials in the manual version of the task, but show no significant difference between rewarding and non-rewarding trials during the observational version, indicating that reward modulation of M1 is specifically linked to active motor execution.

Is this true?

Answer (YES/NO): NO